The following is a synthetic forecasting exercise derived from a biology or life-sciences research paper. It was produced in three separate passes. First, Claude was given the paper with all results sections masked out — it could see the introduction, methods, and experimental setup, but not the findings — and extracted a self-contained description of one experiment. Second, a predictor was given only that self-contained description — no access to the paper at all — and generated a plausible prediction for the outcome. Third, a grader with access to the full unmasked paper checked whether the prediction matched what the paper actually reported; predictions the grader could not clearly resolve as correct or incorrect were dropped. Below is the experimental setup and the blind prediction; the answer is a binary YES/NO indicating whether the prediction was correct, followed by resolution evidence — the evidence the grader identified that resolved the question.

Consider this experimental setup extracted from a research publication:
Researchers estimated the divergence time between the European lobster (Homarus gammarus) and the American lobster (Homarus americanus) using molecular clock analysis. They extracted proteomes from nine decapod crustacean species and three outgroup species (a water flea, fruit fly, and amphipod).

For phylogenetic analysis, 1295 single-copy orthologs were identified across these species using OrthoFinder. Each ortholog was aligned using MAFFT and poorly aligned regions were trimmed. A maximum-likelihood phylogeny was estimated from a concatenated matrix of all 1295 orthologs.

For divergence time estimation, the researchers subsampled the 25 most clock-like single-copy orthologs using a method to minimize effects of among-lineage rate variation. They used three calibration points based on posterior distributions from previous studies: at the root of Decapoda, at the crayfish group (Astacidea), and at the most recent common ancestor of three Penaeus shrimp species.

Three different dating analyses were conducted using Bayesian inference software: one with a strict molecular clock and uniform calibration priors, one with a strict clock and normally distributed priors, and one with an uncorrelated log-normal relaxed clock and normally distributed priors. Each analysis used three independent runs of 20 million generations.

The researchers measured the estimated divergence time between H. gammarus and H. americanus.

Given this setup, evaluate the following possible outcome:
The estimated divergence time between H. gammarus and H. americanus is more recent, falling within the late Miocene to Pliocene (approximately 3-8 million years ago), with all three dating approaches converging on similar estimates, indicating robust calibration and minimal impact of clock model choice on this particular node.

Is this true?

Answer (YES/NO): NO